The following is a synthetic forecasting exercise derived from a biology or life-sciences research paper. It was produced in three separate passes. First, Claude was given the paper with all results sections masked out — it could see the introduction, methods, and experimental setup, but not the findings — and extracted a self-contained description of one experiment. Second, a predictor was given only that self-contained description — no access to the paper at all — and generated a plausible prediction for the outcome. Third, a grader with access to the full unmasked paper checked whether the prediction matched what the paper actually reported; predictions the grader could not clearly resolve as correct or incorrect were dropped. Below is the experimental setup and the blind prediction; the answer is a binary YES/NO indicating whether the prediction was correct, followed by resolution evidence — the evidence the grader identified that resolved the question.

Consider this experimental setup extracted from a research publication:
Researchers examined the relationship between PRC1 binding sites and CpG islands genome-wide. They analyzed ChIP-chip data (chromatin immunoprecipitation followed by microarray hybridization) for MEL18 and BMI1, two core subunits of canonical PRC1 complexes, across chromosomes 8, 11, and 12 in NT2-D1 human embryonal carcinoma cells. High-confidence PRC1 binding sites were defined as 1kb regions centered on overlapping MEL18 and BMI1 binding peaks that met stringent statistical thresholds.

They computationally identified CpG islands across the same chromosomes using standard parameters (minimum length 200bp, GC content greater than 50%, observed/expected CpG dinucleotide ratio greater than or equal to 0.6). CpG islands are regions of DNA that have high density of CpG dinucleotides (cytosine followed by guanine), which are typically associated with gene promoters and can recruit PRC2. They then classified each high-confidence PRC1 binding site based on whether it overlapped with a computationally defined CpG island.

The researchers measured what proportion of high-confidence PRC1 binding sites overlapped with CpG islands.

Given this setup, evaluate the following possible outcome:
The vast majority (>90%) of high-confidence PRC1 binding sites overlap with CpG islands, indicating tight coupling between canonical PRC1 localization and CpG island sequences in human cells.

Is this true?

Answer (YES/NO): NO